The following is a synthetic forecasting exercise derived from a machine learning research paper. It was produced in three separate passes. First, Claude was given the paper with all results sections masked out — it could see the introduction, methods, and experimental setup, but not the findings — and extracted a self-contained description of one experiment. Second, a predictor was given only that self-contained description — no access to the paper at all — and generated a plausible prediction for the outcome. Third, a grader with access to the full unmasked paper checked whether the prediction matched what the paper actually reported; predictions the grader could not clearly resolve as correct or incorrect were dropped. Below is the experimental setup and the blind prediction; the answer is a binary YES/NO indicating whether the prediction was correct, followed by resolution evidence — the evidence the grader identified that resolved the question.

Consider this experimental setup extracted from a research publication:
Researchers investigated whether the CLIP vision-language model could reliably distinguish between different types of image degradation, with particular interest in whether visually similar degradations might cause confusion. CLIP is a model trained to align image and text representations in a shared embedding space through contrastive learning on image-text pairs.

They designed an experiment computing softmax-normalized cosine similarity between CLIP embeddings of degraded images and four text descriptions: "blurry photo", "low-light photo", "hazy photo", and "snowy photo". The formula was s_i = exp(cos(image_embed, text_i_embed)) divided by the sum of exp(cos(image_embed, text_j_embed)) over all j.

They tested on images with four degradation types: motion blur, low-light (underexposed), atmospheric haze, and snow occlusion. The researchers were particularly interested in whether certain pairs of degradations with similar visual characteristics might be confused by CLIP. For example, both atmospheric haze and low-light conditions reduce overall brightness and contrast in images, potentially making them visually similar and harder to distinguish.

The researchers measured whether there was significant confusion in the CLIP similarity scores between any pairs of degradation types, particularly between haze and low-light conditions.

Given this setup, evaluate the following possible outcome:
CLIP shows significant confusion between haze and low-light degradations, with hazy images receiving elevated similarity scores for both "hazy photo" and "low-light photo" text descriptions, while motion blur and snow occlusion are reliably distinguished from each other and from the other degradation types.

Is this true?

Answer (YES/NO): NO